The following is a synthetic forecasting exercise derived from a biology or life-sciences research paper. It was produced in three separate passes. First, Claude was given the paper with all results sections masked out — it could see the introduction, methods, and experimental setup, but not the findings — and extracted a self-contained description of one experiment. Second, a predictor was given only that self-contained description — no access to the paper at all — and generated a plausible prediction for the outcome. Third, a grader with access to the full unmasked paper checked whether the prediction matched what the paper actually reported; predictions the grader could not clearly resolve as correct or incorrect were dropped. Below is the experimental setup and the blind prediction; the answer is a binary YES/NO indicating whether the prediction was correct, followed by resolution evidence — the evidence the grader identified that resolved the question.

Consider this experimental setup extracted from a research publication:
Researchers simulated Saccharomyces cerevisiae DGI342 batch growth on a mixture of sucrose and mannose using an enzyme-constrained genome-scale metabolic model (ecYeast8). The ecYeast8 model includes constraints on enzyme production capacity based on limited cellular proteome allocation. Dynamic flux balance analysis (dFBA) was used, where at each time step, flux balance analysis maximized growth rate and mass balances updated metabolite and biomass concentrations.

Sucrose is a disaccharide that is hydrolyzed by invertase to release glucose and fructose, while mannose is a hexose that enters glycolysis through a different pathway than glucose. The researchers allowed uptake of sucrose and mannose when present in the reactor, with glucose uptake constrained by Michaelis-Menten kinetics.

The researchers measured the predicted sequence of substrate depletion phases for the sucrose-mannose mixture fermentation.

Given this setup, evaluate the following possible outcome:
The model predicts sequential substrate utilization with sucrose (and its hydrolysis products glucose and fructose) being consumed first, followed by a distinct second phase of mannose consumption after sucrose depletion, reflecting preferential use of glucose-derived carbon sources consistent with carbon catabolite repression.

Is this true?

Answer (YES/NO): YES